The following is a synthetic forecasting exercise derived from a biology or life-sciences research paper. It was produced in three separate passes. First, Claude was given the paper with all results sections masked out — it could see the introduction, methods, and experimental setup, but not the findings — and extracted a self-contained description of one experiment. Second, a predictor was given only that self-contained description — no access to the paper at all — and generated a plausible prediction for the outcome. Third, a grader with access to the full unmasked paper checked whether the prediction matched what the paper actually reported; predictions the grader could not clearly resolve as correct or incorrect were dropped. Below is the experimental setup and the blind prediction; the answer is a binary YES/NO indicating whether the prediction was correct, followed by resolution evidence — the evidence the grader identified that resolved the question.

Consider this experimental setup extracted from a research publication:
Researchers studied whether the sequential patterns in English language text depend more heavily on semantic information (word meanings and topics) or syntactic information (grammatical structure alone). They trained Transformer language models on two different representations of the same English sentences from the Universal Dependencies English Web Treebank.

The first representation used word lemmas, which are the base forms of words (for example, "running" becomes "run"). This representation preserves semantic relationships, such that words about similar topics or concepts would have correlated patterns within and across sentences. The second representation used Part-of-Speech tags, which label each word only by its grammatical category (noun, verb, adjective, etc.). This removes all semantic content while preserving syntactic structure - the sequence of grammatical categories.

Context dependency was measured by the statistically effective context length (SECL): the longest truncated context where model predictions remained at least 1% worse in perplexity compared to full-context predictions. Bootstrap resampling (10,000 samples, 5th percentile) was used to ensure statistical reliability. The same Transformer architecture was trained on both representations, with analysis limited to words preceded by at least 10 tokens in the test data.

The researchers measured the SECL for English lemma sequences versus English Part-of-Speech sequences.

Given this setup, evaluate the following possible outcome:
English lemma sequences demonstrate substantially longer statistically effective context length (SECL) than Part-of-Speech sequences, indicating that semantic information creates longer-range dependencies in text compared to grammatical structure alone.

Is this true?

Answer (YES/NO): YES